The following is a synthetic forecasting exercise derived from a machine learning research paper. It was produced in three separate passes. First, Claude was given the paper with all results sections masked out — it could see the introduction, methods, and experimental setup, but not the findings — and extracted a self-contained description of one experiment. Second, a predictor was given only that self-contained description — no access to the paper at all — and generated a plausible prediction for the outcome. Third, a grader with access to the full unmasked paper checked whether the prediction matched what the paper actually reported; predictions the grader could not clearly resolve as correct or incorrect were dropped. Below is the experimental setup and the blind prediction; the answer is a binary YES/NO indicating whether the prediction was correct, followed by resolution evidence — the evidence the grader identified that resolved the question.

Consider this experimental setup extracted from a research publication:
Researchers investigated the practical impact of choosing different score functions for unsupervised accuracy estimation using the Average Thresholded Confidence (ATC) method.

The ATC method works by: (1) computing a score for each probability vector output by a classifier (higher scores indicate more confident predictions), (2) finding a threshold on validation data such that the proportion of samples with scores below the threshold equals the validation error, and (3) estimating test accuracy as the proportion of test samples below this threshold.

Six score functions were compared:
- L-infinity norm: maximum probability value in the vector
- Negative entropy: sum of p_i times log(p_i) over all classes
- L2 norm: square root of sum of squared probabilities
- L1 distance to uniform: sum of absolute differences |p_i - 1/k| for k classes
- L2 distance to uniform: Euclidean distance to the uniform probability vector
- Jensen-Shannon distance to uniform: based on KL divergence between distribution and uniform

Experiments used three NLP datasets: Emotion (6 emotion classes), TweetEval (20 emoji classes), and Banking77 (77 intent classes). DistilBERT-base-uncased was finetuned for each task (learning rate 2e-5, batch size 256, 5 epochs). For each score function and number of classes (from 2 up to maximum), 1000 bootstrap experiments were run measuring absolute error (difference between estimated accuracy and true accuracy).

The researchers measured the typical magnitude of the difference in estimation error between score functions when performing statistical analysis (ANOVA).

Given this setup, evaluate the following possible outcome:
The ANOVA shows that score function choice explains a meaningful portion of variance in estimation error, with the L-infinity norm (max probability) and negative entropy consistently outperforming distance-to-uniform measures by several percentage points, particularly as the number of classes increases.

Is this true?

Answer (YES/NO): NO